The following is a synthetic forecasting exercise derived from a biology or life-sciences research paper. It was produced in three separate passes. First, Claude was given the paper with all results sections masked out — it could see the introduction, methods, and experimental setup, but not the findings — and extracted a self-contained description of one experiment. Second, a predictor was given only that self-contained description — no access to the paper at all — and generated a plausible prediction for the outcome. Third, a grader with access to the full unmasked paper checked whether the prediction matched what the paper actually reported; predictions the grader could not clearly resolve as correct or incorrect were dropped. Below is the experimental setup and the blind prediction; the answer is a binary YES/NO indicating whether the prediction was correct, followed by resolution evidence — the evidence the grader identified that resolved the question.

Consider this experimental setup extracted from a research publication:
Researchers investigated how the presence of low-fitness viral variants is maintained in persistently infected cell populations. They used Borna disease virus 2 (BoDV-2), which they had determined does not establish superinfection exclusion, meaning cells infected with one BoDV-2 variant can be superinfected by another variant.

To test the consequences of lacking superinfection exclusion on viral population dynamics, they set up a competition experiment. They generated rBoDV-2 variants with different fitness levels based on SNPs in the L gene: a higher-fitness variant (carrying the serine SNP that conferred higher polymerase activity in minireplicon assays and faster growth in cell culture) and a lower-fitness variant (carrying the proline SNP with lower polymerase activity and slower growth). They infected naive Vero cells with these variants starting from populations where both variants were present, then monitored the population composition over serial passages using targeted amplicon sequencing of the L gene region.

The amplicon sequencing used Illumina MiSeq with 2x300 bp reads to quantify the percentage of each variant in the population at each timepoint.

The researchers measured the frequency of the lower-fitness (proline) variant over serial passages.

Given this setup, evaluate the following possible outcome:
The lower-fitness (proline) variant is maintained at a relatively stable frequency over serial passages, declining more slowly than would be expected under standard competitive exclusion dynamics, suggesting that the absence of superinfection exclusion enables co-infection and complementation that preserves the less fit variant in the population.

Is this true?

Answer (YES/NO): NO